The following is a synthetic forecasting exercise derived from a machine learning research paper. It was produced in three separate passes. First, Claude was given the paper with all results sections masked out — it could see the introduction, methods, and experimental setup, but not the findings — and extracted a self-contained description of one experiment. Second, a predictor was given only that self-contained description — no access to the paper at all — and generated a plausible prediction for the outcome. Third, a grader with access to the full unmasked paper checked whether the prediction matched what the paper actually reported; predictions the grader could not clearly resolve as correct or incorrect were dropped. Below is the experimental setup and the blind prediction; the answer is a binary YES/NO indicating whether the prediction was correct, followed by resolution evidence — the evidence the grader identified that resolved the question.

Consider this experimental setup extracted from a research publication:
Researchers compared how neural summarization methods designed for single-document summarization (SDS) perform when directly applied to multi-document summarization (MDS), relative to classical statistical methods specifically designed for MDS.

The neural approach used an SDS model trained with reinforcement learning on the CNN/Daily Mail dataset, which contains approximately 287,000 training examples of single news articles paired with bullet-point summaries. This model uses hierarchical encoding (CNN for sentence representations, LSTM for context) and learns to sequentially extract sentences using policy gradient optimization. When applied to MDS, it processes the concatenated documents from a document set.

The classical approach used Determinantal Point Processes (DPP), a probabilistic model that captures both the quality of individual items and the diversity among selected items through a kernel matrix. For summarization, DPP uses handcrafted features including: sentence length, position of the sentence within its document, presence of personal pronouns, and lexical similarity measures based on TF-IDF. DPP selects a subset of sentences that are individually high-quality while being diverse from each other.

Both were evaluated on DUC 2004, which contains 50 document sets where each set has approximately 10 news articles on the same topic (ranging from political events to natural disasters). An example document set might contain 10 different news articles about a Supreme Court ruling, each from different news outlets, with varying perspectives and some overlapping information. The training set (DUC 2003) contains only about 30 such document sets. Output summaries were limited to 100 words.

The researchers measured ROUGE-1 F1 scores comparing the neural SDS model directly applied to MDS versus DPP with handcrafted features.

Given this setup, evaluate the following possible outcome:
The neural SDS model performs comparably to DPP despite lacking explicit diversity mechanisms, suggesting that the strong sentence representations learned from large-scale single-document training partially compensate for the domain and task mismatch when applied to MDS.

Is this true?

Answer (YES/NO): NO